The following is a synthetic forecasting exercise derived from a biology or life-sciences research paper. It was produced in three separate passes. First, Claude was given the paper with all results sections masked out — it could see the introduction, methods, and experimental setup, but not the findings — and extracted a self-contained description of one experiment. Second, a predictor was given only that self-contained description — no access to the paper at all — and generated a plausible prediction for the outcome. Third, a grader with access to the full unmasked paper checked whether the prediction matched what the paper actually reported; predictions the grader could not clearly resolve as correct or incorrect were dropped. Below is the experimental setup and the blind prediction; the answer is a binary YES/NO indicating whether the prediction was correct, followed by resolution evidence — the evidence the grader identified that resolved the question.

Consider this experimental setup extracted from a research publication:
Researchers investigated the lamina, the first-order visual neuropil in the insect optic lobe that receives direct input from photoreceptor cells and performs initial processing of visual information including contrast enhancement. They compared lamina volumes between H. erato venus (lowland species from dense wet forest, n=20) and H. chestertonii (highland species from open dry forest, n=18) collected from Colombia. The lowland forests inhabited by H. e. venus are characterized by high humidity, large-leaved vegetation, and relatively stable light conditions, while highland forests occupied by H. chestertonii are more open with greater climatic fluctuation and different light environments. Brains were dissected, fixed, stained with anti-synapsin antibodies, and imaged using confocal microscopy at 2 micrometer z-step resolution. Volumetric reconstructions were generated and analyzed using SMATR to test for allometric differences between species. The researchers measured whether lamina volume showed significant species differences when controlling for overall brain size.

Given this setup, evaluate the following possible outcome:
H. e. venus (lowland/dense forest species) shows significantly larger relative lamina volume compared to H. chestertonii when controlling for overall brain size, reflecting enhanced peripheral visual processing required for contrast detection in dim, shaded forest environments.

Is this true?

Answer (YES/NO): NO